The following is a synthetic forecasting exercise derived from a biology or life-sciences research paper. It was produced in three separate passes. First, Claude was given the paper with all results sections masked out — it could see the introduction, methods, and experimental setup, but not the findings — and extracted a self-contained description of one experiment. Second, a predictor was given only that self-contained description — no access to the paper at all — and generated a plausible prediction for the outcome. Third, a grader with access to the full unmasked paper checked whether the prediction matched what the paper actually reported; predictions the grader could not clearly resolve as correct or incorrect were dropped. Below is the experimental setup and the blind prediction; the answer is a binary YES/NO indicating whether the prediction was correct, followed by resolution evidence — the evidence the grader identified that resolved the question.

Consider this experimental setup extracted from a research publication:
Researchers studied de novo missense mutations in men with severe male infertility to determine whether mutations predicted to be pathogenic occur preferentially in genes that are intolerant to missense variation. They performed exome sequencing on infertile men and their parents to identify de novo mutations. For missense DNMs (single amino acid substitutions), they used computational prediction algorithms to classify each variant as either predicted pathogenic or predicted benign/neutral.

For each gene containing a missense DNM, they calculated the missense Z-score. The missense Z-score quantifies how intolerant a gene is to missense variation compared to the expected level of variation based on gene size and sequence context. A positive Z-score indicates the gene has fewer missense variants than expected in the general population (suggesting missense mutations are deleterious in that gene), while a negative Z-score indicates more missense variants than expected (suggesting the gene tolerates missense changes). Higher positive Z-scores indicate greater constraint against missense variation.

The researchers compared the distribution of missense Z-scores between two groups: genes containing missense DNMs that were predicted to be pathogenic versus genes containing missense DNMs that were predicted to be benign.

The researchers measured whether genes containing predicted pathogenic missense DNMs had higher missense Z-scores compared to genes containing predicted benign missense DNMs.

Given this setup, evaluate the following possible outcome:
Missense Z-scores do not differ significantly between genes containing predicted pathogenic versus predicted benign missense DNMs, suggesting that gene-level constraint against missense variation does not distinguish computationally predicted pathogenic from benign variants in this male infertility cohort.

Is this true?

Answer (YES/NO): NO